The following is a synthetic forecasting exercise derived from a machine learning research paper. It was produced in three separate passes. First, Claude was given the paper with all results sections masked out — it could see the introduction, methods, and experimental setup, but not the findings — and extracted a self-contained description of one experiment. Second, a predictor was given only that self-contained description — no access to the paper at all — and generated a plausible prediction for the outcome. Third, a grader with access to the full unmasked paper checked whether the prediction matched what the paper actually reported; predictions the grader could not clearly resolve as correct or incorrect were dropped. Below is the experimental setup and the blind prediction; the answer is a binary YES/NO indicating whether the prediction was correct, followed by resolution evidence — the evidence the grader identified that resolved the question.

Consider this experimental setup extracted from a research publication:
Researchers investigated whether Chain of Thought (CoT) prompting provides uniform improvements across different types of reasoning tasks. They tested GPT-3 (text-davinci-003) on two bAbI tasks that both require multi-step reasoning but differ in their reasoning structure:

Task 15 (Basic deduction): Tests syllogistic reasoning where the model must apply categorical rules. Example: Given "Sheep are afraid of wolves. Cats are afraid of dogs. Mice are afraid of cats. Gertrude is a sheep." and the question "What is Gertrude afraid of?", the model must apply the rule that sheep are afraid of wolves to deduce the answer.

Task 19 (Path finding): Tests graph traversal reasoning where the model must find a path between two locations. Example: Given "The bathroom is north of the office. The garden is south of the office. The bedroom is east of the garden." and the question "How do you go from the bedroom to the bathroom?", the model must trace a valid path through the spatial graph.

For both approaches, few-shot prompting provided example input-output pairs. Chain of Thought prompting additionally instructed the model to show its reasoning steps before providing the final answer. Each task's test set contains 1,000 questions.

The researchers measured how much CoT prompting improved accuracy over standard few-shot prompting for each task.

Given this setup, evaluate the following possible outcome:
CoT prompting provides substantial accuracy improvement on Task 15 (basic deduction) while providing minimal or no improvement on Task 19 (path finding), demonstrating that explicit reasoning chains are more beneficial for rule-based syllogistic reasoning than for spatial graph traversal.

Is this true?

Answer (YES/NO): YES